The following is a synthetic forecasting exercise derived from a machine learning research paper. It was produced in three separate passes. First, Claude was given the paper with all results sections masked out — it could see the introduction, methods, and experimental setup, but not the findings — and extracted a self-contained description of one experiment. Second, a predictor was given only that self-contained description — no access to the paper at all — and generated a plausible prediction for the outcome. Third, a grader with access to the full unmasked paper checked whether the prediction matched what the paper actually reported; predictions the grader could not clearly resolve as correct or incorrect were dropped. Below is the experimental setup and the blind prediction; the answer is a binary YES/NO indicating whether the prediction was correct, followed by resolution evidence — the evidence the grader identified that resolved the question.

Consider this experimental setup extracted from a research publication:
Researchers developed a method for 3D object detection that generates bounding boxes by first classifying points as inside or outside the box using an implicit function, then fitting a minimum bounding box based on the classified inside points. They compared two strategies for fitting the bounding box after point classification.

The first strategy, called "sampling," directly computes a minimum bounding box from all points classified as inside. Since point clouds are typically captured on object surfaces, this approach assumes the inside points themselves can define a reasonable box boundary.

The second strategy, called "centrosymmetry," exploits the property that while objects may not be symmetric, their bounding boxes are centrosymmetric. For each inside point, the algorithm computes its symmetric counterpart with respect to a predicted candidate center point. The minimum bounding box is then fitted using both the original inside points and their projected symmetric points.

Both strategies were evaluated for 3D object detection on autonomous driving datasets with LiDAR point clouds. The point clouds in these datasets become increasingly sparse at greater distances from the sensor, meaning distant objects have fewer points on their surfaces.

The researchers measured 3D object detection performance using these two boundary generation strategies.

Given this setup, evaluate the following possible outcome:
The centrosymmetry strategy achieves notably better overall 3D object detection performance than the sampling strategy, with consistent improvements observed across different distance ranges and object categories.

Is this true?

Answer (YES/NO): NO